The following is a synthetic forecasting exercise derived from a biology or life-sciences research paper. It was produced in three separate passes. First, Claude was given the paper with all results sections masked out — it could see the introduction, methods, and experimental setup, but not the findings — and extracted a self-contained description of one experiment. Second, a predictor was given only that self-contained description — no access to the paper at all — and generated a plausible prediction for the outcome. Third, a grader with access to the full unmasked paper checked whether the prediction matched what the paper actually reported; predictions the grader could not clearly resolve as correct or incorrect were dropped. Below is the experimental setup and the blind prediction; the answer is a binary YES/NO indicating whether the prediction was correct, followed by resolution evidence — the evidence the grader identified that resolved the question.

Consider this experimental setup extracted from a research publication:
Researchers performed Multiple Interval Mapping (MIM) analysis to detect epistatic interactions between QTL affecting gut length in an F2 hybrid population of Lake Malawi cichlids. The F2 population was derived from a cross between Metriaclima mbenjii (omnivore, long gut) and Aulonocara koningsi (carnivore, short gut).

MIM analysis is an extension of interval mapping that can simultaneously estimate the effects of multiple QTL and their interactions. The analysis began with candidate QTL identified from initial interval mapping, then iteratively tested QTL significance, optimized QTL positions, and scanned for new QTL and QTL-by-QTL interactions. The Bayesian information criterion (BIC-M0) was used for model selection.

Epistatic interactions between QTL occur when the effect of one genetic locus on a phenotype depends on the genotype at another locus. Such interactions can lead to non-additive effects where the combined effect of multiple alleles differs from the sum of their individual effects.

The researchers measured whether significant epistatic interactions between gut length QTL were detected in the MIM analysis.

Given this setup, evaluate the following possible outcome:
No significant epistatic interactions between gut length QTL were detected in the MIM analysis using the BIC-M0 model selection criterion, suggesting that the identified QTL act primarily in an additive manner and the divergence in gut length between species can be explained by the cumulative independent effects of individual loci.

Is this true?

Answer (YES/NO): NO